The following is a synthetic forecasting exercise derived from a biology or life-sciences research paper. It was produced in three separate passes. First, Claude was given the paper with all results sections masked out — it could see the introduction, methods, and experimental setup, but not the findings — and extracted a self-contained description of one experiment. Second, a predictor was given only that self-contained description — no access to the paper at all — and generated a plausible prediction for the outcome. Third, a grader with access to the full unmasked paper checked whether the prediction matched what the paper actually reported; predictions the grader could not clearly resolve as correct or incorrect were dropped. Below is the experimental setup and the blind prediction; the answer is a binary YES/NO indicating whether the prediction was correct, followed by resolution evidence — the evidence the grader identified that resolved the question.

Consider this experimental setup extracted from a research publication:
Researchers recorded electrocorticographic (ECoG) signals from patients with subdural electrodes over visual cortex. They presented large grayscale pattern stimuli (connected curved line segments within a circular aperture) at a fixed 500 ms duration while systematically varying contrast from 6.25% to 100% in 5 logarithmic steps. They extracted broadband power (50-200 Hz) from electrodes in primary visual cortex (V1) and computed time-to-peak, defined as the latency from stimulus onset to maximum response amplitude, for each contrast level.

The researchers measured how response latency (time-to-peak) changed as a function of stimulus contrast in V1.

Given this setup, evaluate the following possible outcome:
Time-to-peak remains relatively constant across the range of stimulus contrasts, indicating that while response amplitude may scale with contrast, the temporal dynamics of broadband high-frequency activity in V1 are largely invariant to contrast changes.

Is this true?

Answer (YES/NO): NO